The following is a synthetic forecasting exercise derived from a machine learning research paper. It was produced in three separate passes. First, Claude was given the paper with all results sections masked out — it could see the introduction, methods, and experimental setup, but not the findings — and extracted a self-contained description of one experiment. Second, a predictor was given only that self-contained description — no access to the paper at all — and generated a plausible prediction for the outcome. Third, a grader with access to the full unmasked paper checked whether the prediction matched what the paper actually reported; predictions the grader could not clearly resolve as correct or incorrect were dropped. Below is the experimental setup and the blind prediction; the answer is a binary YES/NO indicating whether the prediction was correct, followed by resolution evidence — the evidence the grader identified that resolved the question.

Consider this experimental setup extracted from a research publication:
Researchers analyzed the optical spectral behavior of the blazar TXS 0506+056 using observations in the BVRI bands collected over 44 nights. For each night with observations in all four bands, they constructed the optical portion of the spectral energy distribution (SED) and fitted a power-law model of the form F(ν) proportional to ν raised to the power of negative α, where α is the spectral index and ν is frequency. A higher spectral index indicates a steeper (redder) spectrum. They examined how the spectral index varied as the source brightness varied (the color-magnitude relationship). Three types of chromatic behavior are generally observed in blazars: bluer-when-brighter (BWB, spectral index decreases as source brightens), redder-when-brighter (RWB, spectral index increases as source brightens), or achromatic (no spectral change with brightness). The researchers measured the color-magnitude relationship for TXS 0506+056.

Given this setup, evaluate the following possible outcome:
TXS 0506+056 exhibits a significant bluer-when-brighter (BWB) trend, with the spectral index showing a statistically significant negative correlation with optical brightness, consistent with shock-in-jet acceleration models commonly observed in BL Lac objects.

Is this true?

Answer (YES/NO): NO